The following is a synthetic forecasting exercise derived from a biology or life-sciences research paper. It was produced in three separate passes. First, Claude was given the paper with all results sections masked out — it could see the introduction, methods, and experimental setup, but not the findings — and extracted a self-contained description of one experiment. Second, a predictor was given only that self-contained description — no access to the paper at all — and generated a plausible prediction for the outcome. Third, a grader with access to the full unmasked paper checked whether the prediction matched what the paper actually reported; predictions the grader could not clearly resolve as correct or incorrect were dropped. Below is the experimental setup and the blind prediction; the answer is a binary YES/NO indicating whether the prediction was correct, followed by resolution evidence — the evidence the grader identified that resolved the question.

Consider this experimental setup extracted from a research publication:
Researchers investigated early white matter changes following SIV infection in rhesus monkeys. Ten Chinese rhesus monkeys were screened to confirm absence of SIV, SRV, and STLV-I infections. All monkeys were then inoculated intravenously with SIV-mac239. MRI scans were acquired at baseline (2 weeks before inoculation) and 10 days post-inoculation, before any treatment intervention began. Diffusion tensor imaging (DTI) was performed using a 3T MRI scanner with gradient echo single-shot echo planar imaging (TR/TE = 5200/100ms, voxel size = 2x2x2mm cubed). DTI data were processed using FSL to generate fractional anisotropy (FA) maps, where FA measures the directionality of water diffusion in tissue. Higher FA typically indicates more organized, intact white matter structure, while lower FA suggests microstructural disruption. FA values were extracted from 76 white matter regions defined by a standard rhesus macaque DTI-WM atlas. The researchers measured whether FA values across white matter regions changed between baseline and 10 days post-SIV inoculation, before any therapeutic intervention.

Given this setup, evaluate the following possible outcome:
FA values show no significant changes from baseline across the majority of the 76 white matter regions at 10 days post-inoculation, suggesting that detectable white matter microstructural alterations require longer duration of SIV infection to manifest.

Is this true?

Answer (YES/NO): YES